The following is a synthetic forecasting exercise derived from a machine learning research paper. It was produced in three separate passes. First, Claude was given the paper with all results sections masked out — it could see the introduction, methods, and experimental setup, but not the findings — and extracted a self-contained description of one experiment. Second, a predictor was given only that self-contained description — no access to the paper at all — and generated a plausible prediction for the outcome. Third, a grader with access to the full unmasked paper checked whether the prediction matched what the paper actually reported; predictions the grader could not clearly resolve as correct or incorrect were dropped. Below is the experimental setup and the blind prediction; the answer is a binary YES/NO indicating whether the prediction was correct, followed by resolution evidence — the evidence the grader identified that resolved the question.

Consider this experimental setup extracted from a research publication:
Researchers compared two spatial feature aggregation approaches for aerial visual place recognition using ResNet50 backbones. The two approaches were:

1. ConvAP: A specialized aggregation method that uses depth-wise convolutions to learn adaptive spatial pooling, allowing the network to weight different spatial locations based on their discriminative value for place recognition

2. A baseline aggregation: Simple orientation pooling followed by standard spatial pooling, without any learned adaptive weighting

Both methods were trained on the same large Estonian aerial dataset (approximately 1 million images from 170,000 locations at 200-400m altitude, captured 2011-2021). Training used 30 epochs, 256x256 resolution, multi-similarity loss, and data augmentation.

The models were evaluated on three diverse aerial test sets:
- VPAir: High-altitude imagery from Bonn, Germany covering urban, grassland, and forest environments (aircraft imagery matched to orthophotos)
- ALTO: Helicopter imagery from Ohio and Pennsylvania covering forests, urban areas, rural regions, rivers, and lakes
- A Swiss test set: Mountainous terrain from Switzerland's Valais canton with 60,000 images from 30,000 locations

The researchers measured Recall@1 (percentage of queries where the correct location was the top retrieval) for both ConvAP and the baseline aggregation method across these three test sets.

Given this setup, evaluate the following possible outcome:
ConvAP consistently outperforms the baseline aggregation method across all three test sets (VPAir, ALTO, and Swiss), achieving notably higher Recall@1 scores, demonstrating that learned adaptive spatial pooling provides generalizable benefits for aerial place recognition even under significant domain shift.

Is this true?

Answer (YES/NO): NO